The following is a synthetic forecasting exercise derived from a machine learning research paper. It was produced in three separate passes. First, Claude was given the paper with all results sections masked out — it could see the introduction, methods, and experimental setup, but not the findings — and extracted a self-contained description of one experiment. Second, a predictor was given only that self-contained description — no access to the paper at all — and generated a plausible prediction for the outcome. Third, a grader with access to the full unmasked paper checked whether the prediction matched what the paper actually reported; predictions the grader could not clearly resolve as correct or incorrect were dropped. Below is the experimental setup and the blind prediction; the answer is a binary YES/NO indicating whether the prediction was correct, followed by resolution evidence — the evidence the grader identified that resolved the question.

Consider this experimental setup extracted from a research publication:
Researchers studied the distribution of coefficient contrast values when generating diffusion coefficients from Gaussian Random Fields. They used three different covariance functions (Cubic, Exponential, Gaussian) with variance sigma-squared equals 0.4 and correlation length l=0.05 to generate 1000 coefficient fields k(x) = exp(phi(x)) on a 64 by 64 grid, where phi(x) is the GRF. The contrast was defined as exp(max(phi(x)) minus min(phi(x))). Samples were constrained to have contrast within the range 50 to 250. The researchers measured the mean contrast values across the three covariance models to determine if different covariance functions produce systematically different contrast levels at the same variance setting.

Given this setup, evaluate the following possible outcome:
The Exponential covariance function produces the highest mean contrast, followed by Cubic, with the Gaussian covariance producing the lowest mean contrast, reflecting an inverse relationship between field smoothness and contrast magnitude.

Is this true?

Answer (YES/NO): NO